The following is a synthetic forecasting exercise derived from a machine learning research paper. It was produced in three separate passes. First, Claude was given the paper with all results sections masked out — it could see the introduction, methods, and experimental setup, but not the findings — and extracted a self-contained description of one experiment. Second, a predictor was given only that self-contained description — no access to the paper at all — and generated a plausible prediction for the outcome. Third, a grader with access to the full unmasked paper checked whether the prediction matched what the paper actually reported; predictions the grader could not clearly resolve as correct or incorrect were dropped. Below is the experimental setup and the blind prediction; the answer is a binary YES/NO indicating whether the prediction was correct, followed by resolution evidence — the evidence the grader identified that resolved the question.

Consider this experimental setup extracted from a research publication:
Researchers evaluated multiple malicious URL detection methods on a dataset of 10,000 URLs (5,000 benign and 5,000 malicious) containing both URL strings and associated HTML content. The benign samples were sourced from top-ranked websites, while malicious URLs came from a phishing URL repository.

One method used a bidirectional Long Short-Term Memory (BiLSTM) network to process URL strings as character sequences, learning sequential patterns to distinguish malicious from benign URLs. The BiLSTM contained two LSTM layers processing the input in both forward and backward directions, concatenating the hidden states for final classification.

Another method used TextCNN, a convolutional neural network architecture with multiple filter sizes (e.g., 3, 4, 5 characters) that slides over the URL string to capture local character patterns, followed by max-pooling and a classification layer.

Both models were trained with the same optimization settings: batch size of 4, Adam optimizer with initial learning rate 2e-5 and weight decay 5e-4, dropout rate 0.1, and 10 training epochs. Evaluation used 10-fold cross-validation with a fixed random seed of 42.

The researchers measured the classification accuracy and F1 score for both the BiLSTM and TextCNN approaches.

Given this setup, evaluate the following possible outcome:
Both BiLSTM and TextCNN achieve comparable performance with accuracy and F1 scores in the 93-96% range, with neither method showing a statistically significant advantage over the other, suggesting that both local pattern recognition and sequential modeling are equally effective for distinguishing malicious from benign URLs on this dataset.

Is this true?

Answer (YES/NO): NO